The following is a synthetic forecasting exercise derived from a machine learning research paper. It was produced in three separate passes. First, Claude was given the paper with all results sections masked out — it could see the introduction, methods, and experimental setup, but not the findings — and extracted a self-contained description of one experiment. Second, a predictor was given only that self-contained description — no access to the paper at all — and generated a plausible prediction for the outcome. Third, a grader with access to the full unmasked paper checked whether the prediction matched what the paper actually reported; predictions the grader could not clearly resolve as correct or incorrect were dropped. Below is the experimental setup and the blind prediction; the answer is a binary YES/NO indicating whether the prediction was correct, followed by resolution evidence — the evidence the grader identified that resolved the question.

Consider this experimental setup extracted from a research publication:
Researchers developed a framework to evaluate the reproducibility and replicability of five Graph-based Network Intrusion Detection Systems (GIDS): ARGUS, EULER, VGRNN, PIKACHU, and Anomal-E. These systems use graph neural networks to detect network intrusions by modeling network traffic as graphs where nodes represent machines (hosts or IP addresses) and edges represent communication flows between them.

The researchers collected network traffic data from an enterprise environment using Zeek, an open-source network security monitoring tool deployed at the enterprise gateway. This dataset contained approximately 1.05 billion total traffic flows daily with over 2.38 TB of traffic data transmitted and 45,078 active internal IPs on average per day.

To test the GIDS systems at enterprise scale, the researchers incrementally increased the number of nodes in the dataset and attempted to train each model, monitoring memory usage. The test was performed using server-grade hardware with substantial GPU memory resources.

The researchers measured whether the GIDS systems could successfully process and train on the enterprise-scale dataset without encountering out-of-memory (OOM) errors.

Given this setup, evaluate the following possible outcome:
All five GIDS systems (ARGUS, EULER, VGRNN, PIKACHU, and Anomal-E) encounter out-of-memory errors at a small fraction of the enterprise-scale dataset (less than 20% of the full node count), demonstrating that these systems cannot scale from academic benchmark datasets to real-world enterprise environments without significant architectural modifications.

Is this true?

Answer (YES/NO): NO